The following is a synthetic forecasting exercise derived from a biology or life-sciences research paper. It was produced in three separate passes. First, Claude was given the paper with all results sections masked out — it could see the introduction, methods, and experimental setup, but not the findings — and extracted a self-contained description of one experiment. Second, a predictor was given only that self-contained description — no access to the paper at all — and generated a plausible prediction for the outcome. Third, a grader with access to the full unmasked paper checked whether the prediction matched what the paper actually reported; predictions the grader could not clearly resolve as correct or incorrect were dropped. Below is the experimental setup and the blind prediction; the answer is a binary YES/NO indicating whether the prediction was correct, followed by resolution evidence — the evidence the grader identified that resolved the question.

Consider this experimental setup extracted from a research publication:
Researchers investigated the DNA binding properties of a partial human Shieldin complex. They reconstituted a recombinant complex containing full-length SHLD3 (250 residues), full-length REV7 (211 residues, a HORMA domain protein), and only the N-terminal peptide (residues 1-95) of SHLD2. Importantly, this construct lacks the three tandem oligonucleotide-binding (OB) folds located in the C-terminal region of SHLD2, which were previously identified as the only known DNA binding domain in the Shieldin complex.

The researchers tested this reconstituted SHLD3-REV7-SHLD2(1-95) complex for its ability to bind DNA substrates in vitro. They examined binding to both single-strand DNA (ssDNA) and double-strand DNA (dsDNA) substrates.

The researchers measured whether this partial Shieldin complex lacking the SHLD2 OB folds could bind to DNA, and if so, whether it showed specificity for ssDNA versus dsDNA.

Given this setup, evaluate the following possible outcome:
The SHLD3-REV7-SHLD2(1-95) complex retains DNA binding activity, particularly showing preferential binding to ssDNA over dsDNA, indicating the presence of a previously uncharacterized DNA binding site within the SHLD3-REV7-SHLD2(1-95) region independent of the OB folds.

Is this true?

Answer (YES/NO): NO